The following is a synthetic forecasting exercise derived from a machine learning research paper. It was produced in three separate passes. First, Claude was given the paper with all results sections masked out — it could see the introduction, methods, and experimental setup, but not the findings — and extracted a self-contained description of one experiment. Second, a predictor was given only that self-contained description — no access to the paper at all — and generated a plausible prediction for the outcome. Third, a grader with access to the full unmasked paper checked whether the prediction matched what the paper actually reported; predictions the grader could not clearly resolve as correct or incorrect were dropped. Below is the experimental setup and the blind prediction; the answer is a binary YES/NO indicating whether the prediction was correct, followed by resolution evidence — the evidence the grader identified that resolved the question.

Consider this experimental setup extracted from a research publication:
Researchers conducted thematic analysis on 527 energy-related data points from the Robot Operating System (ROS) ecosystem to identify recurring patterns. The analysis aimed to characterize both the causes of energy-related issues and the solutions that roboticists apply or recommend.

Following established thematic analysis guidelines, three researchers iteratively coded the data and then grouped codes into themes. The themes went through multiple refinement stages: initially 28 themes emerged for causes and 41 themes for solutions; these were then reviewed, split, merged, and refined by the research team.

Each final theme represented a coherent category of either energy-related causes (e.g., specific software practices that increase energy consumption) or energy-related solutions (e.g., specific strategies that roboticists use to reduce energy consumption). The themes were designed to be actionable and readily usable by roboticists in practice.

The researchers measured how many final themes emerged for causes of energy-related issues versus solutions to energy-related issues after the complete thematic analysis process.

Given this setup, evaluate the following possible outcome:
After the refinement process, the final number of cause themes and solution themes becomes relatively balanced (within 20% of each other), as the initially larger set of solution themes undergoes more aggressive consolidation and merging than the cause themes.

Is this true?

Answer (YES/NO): NO